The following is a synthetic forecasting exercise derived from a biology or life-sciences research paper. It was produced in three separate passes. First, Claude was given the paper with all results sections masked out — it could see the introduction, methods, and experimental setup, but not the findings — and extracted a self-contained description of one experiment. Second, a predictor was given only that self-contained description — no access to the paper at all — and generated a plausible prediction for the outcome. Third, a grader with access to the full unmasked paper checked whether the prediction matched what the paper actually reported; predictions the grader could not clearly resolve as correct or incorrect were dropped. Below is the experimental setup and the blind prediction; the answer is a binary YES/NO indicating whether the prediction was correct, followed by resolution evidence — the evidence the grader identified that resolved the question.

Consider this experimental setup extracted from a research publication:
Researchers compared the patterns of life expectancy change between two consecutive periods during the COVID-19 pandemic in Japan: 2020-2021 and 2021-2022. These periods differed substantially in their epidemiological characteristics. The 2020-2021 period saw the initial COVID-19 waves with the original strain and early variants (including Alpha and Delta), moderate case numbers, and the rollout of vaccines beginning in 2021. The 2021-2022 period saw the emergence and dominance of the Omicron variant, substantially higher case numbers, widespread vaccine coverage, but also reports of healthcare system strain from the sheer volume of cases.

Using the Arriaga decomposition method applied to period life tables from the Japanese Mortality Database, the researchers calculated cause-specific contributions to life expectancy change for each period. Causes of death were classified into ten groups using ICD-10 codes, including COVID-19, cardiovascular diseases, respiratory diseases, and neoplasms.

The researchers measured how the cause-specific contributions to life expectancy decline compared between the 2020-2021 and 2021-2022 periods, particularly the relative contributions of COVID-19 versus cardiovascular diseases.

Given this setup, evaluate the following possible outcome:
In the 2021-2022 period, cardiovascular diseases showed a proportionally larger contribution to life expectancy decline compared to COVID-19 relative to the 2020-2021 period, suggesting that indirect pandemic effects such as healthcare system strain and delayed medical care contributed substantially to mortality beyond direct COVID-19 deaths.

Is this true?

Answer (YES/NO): YES